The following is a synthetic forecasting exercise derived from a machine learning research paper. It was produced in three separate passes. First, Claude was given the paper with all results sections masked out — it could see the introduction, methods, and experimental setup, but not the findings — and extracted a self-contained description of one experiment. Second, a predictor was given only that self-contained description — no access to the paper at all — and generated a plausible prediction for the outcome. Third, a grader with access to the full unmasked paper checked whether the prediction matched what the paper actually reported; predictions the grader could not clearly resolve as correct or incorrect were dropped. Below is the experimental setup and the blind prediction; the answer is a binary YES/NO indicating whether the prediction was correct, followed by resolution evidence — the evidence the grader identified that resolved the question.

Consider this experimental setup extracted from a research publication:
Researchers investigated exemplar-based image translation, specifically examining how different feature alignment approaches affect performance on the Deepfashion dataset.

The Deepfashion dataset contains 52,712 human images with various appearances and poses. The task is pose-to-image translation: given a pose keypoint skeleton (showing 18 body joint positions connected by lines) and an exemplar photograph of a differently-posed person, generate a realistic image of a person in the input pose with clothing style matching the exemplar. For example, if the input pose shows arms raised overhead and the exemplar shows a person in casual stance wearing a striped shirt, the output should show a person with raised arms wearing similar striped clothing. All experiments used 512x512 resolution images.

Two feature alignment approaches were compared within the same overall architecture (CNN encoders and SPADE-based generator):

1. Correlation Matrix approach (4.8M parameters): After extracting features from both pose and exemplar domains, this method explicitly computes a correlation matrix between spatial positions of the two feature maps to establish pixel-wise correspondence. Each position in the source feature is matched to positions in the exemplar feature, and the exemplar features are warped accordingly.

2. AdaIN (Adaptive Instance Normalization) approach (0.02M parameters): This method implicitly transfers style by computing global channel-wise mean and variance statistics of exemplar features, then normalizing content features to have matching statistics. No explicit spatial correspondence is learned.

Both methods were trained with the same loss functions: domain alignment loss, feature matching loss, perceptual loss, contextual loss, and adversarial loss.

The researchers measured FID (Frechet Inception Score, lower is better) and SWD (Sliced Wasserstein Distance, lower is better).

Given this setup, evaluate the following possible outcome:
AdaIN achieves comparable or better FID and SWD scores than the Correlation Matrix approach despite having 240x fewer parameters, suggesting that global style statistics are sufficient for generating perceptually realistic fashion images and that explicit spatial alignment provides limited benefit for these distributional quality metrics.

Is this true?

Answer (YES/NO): NO